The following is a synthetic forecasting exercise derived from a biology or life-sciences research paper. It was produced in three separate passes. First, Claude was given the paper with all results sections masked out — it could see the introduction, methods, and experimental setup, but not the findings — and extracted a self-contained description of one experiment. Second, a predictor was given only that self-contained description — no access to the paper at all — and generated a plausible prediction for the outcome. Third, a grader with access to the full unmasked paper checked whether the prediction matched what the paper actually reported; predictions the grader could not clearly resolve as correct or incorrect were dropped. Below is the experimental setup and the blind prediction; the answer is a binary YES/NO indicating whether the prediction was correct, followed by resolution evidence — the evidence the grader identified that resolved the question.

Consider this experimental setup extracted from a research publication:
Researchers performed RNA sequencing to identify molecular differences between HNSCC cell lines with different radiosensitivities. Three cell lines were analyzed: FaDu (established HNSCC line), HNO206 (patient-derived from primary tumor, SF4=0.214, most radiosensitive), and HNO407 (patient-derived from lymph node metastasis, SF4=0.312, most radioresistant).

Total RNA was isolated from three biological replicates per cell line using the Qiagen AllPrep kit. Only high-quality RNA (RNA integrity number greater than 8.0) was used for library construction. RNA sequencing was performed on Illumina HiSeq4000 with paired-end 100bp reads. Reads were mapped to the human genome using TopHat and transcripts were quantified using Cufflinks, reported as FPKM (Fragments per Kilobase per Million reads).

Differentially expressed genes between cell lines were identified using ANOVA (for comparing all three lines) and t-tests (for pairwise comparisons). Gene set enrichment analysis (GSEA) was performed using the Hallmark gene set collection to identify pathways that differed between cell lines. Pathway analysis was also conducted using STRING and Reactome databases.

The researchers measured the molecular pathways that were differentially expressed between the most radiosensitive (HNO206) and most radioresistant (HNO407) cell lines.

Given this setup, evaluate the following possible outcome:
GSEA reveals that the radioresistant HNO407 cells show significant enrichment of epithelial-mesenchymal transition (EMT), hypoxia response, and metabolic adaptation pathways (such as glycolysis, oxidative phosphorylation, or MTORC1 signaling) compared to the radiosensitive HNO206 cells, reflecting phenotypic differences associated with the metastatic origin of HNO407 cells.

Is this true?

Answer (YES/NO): NO